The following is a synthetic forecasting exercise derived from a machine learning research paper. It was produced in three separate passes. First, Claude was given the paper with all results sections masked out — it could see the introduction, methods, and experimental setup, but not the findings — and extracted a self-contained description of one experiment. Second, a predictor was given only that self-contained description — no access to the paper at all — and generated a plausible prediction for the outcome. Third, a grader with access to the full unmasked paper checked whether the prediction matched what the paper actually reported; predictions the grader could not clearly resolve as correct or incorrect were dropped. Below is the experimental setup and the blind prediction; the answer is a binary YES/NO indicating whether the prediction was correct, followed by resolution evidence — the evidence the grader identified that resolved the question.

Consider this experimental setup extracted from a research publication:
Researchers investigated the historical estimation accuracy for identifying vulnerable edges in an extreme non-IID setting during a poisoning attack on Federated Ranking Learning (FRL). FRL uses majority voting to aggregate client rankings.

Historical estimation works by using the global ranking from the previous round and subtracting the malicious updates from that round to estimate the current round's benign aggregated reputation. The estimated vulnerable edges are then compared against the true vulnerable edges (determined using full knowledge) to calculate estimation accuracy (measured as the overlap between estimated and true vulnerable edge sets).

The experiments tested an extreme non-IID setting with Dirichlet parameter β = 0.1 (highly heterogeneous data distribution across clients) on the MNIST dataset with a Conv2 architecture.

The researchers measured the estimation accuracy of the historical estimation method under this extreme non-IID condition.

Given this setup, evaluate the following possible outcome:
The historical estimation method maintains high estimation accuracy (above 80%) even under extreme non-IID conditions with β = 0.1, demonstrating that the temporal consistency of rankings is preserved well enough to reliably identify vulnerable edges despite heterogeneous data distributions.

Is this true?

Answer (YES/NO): YES